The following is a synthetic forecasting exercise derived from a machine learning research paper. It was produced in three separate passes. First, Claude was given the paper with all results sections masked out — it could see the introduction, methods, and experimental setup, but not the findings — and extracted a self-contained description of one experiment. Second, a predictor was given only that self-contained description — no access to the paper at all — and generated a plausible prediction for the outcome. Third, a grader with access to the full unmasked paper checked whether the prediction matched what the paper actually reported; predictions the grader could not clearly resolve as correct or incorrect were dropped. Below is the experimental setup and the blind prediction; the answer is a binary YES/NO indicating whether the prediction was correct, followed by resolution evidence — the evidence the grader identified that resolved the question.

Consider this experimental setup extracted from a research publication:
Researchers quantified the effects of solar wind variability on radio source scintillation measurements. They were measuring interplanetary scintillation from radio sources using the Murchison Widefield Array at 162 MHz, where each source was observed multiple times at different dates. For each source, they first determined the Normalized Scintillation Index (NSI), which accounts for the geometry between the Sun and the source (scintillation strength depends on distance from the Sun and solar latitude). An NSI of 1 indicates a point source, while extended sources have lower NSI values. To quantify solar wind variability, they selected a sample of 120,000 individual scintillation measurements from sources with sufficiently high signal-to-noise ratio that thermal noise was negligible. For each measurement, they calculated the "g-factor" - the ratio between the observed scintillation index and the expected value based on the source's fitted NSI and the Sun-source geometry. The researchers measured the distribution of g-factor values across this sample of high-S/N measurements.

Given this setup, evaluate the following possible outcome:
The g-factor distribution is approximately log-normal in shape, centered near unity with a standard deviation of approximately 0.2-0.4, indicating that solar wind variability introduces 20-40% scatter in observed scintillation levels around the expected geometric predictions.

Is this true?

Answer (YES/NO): NO